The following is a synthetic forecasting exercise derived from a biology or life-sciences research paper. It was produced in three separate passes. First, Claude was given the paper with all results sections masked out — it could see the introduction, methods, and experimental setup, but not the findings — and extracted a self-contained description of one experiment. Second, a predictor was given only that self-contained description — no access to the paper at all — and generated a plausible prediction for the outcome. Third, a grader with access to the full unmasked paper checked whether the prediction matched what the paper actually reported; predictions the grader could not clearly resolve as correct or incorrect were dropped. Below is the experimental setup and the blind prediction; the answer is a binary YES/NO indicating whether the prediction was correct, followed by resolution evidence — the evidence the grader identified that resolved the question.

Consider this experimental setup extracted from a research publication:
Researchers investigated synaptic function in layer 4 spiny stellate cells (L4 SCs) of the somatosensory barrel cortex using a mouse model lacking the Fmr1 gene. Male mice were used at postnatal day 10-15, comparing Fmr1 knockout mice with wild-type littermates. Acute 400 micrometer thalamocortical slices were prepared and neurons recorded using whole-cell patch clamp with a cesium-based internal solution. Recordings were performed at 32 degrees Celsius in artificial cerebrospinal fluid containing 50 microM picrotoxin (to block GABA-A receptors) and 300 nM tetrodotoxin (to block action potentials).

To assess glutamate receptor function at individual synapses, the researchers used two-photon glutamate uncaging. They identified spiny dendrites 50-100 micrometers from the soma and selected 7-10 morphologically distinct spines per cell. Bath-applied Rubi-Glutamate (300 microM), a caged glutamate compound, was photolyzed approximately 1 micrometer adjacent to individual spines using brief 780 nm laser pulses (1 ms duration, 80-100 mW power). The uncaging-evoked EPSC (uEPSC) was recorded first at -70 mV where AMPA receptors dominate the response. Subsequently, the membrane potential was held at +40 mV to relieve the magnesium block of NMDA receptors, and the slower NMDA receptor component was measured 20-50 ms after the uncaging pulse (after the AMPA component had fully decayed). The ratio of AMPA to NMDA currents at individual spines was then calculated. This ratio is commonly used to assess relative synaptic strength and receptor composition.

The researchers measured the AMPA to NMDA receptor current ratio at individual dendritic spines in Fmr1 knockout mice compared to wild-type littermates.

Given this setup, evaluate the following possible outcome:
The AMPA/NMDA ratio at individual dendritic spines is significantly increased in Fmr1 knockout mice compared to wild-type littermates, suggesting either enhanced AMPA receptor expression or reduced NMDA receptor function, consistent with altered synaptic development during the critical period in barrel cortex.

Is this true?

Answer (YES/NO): NO